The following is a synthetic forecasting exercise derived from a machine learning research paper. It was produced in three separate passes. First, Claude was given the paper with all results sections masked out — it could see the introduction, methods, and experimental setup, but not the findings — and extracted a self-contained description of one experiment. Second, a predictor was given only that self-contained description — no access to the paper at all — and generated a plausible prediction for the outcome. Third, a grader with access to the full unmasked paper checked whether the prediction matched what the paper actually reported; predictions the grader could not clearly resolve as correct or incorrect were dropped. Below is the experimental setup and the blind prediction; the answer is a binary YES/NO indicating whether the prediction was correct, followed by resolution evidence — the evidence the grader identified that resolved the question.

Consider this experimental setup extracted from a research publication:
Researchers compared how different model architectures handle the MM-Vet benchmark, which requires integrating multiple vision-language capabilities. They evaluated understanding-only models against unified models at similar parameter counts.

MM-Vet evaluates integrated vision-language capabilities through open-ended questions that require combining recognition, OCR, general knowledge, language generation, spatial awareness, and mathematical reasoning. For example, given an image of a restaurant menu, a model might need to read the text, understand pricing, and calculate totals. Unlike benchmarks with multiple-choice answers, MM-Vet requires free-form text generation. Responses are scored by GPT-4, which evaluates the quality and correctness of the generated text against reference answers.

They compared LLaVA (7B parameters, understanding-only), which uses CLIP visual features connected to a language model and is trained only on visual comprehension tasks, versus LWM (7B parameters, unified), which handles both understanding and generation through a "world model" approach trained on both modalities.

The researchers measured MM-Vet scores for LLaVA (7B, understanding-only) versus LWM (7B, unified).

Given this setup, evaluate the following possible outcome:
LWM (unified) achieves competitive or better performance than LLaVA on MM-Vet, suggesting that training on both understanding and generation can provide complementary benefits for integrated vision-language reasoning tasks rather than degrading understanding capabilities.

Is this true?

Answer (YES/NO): NO